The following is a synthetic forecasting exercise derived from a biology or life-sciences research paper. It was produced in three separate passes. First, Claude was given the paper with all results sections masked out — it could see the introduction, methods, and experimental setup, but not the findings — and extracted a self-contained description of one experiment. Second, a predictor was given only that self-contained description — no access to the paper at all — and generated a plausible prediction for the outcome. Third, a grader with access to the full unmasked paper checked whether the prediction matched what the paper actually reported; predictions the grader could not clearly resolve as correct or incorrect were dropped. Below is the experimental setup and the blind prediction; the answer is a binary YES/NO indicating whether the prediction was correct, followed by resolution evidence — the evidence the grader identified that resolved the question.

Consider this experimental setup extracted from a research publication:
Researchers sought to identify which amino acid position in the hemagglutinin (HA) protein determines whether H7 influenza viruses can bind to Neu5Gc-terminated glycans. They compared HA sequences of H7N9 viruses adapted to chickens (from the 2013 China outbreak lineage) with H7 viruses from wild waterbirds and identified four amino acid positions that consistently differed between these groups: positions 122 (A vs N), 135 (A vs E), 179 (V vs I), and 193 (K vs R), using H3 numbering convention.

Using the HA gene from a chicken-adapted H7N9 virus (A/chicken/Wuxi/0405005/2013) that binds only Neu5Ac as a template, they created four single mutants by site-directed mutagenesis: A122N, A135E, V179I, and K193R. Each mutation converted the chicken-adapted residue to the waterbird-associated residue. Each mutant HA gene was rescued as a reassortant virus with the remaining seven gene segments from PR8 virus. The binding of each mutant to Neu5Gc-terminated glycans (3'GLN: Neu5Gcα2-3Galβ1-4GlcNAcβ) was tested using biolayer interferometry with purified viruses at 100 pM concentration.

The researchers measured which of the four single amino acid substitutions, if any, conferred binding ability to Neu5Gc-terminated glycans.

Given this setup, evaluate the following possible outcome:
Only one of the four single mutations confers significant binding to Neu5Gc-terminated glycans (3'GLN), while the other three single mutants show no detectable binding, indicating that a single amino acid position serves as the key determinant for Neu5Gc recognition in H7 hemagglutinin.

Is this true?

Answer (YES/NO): NO